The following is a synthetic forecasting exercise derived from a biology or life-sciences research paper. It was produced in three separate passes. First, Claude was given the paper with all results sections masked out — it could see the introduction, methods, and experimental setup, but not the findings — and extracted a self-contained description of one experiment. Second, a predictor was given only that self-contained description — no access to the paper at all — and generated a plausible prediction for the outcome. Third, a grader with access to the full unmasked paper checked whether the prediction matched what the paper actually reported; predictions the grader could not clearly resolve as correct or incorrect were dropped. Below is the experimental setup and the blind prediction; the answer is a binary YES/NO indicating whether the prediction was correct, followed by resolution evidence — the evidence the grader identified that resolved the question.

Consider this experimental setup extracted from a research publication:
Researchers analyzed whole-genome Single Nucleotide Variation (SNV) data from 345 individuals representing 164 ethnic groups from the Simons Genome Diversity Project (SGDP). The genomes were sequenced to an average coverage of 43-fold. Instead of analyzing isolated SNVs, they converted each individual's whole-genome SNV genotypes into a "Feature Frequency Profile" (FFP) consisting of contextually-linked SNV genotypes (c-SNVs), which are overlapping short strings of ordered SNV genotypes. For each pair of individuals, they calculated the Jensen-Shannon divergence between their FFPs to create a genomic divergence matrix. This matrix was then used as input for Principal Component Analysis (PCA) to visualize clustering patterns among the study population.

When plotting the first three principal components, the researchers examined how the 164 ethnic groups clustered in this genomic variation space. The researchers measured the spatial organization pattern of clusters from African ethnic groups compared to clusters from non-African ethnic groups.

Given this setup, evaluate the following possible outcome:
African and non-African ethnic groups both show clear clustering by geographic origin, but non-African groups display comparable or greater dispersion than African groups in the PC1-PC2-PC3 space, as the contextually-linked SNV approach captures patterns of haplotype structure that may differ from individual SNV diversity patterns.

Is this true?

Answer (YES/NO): NO